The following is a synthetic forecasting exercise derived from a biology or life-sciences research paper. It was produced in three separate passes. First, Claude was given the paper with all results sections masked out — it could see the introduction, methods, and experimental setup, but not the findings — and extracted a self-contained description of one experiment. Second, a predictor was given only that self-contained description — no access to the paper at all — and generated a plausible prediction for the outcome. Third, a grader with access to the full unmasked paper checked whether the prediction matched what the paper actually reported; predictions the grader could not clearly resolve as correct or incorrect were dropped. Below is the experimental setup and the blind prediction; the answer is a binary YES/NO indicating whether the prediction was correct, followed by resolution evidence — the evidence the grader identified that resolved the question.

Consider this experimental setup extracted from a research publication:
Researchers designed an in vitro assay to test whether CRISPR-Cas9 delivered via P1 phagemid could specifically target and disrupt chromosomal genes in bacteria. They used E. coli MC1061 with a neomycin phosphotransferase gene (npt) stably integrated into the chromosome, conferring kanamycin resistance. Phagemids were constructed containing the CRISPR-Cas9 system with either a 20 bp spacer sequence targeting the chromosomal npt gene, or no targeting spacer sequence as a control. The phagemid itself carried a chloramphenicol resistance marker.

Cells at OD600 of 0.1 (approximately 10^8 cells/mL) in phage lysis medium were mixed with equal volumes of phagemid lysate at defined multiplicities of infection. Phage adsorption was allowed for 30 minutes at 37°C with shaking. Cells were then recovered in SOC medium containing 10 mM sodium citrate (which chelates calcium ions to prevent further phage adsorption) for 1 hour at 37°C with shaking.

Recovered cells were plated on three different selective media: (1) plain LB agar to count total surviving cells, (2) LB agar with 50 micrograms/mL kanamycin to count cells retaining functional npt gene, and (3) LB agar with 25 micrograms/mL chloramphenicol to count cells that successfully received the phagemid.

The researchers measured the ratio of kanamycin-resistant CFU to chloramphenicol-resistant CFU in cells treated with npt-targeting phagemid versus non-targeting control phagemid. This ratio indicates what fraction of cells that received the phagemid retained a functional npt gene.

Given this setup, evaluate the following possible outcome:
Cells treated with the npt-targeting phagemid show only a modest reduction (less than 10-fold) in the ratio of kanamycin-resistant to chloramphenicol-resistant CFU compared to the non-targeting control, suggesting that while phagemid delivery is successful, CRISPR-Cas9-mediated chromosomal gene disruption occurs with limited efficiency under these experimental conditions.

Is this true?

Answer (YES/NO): NO